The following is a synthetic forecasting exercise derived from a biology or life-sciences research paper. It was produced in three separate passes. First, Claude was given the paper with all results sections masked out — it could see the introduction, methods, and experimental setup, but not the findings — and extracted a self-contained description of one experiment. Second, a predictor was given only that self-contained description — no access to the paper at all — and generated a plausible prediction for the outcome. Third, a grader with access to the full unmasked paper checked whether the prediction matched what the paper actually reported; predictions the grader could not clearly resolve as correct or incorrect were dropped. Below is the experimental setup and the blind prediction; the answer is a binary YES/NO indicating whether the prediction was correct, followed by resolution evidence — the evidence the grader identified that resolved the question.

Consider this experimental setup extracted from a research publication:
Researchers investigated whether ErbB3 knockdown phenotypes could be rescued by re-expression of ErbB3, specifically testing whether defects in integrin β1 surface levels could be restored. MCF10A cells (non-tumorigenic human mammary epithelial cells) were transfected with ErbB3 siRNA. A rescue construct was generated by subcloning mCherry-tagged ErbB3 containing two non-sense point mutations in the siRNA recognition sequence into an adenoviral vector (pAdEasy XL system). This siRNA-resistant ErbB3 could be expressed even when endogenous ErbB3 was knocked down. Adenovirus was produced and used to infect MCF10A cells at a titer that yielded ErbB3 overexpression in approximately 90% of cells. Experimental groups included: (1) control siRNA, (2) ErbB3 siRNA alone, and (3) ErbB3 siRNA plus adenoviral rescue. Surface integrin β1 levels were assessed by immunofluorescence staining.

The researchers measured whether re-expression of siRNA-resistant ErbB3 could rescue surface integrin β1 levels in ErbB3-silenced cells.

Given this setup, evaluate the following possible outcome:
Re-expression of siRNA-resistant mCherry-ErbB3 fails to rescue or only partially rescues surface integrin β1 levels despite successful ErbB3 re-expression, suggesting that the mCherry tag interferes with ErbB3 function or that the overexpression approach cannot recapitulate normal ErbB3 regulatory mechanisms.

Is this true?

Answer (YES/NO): NO